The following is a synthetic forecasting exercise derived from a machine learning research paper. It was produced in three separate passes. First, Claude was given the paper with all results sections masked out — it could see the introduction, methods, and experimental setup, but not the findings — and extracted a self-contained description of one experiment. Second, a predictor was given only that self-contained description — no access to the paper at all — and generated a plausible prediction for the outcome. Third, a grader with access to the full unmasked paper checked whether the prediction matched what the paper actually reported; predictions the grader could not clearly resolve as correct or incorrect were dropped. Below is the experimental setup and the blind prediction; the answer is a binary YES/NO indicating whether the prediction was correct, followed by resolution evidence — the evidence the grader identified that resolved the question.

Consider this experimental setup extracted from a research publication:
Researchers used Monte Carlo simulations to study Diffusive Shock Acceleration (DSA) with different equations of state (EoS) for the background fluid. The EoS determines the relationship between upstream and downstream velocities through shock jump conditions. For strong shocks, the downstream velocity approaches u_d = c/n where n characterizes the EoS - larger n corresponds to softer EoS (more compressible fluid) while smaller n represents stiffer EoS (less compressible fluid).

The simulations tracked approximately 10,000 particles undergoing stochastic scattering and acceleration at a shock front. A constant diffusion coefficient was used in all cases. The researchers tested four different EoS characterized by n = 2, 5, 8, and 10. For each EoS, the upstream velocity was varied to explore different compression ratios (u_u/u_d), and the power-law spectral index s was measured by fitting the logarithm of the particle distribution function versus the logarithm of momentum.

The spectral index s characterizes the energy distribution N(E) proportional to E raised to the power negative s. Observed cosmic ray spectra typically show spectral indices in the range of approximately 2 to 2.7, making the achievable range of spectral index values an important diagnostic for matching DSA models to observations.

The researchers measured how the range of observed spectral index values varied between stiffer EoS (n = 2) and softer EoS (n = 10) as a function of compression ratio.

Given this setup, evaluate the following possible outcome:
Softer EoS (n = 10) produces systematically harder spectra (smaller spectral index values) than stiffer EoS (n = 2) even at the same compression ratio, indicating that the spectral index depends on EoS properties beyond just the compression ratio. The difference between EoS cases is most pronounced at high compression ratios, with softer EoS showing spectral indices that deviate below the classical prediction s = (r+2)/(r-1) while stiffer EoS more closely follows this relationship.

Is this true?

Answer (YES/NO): NO